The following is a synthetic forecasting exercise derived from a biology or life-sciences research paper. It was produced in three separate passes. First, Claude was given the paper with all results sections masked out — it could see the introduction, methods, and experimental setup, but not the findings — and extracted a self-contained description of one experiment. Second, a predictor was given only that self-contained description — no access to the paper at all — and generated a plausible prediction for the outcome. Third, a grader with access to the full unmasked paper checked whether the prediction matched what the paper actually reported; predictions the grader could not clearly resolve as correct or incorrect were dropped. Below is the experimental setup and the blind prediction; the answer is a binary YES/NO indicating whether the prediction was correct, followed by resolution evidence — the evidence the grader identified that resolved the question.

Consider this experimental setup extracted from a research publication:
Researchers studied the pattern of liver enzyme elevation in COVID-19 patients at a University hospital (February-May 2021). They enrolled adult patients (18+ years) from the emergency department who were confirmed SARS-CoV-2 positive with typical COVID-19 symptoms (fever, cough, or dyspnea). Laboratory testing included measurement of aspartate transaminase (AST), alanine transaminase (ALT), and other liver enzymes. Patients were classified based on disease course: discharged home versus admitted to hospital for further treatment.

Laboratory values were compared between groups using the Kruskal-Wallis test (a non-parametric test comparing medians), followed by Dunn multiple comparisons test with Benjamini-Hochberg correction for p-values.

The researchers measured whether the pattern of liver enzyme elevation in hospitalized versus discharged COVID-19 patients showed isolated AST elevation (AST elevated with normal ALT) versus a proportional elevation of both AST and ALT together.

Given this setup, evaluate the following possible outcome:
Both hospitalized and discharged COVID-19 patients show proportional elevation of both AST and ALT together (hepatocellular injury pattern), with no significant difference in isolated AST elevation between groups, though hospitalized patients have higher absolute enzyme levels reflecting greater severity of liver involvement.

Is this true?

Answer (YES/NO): NO